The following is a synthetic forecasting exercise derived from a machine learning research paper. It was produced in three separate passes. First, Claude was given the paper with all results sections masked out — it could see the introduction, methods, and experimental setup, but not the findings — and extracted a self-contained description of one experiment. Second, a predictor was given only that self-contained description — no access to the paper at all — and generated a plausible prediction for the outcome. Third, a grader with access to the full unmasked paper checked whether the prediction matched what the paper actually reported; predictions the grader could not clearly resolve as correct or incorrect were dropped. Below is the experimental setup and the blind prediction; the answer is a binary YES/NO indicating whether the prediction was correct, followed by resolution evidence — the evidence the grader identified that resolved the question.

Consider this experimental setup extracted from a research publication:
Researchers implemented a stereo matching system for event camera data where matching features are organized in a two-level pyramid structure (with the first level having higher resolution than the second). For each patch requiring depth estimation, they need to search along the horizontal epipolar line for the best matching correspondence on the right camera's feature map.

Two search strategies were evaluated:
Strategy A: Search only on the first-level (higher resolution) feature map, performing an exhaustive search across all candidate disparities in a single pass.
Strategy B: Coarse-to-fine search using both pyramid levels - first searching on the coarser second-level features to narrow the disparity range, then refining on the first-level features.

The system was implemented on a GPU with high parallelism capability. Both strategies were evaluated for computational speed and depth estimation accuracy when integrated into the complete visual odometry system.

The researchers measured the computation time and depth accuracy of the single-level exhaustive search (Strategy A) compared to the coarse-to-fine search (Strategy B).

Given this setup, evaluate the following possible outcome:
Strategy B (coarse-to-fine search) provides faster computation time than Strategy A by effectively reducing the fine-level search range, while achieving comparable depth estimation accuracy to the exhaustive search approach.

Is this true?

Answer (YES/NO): NO